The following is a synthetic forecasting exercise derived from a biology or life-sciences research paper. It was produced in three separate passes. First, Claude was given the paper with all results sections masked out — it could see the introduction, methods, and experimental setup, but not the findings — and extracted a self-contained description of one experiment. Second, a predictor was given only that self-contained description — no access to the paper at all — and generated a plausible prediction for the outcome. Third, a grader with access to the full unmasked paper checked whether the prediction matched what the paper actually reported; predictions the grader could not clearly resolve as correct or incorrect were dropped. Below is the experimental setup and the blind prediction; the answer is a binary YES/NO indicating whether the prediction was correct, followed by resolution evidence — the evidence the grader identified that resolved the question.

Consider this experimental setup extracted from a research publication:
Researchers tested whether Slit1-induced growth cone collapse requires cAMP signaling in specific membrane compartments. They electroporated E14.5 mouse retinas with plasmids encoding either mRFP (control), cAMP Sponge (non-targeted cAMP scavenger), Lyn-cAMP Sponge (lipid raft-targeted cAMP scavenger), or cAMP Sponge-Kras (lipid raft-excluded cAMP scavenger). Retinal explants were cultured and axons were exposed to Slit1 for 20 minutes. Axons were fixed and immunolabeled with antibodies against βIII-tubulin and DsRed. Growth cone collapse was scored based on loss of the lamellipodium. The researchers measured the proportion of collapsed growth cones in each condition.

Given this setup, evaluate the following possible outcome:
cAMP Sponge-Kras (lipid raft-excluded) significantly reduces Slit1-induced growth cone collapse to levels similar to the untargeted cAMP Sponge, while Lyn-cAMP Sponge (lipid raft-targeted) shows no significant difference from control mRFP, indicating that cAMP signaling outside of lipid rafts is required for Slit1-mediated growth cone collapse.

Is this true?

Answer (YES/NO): YES